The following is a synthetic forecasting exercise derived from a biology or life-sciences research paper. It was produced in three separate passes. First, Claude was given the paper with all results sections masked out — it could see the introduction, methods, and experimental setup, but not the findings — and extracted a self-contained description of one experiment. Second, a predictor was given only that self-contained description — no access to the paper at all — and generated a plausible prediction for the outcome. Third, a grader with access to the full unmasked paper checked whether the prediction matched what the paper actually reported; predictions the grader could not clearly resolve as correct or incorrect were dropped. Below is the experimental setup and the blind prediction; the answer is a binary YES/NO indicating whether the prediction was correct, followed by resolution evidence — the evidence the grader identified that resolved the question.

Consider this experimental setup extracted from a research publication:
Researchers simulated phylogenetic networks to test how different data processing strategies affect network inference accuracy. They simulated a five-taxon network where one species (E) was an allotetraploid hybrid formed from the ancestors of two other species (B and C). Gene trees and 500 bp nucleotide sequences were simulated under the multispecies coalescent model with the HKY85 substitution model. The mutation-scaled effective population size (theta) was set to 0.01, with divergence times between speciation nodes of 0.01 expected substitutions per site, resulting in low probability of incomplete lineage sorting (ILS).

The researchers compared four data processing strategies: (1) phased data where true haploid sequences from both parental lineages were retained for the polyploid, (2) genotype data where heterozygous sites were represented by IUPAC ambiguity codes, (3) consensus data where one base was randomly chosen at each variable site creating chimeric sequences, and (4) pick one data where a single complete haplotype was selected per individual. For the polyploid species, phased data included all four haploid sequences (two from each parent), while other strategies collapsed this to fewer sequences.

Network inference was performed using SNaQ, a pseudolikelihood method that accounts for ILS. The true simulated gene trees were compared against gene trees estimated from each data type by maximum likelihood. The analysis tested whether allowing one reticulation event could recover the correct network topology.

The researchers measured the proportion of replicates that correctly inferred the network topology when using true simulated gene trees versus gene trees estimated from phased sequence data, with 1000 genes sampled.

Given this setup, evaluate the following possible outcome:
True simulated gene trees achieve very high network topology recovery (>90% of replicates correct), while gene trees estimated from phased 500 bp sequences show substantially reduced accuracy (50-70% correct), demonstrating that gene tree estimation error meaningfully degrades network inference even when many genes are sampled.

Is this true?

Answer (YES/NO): NO